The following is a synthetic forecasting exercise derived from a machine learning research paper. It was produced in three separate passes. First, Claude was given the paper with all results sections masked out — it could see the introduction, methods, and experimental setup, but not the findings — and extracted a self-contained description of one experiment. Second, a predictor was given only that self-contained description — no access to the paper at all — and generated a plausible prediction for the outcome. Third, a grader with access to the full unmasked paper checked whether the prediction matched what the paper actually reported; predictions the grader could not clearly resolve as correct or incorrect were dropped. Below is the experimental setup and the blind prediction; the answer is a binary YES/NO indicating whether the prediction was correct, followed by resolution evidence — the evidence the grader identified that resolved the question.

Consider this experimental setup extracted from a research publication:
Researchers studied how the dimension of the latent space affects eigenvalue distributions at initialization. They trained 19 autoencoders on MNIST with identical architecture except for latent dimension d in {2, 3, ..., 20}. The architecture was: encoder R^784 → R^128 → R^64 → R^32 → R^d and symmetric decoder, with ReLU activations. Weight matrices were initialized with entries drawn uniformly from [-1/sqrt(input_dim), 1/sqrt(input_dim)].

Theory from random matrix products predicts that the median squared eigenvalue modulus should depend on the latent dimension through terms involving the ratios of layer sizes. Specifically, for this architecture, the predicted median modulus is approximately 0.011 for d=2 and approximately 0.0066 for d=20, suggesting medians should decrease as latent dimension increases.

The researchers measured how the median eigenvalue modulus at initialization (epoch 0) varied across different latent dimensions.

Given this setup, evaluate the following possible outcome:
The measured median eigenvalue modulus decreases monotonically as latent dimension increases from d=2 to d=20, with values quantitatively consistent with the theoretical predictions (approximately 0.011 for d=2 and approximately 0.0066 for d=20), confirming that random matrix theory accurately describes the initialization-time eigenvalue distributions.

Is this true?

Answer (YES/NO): NO